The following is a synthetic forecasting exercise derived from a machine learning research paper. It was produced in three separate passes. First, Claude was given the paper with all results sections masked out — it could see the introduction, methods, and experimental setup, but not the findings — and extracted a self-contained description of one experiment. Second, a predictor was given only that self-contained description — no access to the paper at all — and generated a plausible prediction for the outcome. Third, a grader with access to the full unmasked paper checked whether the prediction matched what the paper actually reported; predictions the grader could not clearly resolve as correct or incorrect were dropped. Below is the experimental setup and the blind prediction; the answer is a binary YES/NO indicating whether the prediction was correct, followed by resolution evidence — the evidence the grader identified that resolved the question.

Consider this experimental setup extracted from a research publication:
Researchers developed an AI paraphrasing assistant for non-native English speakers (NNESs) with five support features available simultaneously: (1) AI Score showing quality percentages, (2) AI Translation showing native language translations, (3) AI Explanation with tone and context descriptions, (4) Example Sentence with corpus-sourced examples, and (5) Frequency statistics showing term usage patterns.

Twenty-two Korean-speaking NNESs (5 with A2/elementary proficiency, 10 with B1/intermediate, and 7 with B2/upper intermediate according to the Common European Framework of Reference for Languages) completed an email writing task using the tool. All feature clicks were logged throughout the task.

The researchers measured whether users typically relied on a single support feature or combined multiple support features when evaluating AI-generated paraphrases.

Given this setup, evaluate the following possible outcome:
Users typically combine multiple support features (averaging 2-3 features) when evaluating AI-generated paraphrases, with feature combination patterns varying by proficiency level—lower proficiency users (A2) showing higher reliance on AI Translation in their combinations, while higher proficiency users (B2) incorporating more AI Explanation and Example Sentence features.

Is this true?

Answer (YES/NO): NO